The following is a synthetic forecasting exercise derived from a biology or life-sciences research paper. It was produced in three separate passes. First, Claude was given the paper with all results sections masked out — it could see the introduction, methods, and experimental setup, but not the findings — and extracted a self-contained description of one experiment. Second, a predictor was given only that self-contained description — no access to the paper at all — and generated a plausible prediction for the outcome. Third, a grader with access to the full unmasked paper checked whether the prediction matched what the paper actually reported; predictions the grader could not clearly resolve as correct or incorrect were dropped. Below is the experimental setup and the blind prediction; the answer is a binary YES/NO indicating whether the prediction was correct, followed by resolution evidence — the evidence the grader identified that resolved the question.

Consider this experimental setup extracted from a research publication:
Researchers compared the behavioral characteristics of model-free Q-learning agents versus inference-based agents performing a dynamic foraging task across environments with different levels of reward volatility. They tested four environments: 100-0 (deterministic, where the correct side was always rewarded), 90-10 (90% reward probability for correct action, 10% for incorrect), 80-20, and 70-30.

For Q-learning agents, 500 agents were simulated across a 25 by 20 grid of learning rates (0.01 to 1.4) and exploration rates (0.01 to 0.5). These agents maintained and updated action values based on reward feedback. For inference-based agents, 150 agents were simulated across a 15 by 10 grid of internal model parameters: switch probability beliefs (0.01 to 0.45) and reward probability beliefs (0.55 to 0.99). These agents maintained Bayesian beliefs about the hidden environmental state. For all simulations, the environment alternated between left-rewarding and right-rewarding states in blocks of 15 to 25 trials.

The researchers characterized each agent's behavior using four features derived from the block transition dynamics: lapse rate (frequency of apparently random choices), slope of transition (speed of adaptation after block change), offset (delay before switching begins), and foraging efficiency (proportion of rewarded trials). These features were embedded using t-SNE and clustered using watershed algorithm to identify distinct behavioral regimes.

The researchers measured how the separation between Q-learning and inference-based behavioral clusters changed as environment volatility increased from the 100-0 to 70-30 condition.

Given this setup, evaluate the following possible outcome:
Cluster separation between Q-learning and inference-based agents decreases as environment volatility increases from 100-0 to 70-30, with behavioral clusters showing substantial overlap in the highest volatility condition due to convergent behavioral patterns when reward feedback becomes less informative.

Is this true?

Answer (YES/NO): YES